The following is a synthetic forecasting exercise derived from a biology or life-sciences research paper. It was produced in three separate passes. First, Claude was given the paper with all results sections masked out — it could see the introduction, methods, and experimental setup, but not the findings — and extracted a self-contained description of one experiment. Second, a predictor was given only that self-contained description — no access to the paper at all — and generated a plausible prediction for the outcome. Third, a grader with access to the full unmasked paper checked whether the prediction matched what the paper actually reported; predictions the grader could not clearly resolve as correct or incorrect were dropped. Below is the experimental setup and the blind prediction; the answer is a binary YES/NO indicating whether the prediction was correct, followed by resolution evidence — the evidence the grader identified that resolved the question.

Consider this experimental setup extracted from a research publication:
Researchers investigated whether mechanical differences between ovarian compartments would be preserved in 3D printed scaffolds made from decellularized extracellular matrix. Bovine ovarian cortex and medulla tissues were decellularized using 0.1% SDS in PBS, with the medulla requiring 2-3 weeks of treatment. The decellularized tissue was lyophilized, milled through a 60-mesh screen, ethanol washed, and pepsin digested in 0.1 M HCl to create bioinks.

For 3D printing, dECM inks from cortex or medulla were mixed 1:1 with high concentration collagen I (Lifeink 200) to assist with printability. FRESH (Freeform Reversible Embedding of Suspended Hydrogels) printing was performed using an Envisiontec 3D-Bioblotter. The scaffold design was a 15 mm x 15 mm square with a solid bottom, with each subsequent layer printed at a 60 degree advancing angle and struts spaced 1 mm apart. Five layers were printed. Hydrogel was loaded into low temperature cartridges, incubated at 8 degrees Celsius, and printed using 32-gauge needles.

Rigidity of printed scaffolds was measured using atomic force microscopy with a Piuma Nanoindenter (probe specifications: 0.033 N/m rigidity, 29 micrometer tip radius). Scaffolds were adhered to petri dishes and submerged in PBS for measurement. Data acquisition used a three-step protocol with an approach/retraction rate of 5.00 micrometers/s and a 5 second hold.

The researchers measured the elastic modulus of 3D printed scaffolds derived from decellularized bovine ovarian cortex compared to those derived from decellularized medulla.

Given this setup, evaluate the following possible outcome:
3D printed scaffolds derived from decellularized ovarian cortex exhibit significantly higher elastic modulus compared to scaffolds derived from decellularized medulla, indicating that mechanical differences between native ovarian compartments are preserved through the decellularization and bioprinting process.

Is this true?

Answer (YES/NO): YES